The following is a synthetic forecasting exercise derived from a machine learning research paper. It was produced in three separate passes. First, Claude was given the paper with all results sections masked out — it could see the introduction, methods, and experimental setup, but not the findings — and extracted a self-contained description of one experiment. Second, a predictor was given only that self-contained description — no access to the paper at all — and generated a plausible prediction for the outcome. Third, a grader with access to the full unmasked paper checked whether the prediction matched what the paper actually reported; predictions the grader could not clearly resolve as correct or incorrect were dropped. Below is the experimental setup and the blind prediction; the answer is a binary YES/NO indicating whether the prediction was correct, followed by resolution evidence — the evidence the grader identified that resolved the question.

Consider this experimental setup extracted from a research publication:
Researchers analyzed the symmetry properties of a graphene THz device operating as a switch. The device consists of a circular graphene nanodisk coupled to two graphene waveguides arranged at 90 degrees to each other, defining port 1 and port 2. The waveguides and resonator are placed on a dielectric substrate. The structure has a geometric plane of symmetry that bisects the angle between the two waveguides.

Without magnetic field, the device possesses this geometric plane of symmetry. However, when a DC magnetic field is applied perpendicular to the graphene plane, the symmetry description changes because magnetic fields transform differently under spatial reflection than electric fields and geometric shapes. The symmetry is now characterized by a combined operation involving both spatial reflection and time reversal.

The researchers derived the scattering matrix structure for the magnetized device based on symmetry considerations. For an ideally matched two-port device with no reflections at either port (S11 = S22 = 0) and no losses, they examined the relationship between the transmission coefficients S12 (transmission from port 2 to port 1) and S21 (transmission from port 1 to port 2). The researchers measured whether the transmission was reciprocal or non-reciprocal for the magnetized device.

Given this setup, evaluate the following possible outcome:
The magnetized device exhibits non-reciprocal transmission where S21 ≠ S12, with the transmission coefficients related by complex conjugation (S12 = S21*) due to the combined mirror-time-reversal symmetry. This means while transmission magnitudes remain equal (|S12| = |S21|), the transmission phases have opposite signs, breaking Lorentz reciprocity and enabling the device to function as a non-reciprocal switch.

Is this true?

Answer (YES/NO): NO